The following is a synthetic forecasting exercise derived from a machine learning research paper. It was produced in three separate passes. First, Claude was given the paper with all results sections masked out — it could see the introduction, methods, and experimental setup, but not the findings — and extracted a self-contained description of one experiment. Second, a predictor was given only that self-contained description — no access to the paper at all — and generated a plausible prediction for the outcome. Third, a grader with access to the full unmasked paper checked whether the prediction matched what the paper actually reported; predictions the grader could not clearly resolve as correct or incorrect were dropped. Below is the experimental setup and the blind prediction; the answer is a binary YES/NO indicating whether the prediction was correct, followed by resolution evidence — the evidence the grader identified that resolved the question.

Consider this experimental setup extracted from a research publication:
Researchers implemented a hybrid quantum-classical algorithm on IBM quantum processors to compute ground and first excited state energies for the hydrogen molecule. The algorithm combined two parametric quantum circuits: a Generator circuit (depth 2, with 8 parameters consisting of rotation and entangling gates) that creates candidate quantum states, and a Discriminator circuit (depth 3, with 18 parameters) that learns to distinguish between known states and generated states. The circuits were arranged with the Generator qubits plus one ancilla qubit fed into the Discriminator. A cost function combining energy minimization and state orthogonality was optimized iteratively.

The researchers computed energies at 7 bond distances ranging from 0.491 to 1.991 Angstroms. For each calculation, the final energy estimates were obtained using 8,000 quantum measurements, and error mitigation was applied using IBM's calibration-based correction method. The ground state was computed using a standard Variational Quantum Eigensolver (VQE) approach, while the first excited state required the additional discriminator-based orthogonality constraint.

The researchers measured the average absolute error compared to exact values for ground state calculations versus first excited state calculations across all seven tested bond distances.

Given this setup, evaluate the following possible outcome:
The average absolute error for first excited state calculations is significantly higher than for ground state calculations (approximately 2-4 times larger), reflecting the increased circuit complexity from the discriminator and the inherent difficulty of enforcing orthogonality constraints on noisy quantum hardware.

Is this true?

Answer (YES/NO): NO